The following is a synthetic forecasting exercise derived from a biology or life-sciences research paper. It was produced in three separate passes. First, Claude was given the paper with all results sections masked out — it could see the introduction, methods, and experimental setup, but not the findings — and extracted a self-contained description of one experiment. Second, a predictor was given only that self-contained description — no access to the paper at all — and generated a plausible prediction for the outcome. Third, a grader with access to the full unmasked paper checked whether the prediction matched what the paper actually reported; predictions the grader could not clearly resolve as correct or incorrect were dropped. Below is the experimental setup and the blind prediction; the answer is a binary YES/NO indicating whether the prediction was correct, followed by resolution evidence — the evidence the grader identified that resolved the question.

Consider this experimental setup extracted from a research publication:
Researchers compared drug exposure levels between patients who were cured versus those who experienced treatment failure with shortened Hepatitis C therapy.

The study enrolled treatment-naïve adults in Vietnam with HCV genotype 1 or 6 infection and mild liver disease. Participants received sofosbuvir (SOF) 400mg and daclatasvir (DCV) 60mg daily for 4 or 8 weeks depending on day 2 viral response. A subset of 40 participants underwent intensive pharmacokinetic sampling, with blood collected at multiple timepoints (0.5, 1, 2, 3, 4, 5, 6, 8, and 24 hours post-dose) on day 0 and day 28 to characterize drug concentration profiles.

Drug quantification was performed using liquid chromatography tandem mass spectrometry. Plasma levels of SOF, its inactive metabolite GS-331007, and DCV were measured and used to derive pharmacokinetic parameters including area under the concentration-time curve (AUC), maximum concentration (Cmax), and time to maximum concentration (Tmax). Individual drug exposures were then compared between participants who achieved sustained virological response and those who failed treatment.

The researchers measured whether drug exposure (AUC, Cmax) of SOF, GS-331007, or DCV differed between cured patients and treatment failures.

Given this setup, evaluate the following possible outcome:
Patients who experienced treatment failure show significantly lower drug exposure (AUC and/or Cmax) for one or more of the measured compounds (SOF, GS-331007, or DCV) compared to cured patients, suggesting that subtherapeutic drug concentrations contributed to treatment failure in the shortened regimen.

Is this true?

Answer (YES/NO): NO